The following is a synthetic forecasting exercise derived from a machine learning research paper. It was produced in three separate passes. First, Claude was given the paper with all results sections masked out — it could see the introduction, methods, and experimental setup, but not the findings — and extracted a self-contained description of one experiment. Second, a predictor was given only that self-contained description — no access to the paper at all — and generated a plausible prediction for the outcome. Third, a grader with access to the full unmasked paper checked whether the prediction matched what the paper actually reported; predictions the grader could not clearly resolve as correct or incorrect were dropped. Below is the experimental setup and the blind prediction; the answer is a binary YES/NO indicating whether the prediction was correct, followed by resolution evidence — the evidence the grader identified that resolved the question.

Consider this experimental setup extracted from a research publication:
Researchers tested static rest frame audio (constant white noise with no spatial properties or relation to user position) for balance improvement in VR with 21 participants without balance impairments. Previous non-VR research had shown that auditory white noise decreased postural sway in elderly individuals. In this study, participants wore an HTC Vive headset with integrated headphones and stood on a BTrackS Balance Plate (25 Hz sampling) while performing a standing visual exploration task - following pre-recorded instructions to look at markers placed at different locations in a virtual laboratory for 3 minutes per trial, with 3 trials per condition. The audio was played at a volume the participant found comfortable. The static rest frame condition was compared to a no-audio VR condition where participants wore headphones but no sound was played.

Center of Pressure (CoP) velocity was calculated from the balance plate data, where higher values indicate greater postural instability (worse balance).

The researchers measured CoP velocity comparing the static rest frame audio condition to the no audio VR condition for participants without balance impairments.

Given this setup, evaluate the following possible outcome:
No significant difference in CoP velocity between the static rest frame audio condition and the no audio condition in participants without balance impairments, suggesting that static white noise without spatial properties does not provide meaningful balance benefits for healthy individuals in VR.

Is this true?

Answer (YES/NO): NO